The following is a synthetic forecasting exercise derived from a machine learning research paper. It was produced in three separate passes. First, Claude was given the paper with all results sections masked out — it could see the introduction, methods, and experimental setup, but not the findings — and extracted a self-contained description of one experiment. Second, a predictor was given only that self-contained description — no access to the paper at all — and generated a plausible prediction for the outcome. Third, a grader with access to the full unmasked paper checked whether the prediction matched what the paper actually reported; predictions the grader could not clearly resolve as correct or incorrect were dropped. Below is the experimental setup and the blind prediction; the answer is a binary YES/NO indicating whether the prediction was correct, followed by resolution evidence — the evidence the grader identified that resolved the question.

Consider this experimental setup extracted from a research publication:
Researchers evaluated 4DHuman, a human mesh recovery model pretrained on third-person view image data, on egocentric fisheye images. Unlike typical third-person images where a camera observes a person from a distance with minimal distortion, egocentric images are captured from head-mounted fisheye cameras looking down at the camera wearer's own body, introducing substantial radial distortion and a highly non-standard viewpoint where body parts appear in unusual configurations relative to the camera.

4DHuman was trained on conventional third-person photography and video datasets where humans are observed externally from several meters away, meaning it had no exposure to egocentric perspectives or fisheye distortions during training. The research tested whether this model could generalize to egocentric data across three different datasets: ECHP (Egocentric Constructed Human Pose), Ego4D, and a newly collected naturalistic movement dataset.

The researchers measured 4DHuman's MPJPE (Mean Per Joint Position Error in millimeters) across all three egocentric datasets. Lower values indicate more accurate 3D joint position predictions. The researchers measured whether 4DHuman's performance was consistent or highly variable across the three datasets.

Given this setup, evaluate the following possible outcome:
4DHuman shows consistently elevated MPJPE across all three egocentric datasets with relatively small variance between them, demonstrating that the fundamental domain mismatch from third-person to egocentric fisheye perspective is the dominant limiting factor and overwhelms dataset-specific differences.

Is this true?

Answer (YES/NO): NO